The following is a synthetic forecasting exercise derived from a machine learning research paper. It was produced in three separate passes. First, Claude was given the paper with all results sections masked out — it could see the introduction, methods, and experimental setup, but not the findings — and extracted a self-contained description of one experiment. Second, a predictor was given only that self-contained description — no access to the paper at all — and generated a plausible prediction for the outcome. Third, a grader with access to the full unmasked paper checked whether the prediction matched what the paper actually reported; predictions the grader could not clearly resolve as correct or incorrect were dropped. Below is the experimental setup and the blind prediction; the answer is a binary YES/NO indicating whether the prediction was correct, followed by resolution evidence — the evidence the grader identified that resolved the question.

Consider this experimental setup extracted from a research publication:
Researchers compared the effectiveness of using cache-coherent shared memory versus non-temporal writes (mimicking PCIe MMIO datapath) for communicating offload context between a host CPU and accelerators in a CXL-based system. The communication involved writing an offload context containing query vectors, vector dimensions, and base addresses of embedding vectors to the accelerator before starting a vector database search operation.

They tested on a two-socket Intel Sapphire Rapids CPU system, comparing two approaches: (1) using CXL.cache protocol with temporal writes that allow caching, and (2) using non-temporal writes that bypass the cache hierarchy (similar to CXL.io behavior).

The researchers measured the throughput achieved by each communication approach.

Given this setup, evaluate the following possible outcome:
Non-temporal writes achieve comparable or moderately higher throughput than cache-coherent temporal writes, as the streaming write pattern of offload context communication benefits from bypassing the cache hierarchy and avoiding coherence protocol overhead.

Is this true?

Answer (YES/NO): NO